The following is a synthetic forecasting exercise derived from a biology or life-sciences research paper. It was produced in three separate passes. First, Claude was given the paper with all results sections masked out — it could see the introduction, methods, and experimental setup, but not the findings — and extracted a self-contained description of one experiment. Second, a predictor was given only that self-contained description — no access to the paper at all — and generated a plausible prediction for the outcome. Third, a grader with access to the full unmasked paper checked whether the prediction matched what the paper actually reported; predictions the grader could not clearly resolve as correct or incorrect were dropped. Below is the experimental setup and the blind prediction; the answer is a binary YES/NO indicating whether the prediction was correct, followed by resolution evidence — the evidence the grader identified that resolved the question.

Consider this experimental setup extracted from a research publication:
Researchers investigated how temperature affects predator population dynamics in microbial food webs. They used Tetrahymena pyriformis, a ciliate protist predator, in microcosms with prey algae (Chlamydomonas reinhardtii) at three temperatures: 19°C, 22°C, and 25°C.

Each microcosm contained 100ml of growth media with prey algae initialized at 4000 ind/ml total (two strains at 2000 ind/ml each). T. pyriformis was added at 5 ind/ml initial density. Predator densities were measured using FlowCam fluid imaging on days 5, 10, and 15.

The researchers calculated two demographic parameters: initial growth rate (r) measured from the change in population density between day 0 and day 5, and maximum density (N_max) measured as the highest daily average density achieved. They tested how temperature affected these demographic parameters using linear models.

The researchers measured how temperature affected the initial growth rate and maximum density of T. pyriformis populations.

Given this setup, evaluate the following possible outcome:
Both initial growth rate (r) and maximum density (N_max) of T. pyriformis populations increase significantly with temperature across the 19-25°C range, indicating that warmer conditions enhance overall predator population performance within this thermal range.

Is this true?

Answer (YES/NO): NO